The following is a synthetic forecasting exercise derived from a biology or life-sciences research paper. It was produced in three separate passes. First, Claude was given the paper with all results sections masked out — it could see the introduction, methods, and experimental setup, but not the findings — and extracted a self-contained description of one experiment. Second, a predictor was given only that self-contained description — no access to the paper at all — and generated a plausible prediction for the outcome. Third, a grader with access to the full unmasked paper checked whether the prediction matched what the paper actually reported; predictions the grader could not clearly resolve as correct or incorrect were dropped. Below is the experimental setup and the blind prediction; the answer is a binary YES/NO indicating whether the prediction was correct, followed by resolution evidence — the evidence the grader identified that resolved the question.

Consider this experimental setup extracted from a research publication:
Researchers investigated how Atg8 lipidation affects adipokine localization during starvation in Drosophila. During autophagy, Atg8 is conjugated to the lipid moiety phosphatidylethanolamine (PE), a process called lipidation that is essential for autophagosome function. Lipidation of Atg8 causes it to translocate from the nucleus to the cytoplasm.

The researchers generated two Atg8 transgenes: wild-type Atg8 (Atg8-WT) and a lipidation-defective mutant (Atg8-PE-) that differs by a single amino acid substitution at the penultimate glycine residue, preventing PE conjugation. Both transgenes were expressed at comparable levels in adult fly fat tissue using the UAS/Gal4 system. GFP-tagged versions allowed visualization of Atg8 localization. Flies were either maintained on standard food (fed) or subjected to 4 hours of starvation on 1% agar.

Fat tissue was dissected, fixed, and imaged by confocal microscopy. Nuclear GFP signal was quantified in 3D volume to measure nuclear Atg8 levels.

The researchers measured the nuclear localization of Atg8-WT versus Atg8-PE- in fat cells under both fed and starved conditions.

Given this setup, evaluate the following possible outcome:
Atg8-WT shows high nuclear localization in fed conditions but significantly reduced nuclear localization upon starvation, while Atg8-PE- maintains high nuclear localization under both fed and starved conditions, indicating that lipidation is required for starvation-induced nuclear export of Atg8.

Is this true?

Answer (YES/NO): YES